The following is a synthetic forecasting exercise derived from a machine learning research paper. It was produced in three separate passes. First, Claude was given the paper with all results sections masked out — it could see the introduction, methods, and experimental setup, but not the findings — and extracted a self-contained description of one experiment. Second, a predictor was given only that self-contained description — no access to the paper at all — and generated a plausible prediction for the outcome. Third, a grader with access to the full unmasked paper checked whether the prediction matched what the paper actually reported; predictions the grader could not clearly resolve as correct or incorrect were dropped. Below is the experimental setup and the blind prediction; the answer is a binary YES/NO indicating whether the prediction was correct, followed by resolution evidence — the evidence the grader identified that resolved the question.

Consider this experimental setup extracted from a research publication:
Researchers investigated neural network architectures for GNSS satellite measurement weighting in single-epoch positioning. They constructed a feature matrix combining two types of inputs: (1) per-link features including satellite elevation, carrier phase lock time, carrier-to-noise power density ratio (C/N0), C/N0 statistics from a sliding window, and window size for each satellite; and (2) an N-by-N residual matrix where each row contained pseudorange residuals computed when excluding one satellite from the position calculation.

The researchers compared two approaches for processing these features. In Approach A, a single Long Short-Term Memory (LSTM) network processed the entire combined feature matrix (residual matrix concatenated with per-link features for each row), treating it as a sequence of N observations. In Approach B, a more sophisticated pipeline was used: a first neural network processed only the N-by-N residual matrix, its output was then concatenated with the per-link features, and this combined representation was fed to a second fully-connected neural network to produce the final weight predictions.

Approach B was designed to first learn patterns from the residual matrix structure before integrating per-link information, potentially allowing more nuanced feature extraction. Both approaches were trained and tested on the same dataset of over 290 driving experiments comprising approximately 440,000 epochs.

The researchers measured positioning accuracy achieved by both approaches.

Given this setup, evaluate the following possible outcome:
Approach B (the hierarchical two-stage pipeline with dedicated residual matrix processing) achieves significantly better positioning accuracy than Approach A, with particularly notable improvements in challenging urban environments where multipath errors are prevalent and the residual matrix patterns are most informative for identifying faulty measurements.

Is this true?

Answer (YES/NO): NO